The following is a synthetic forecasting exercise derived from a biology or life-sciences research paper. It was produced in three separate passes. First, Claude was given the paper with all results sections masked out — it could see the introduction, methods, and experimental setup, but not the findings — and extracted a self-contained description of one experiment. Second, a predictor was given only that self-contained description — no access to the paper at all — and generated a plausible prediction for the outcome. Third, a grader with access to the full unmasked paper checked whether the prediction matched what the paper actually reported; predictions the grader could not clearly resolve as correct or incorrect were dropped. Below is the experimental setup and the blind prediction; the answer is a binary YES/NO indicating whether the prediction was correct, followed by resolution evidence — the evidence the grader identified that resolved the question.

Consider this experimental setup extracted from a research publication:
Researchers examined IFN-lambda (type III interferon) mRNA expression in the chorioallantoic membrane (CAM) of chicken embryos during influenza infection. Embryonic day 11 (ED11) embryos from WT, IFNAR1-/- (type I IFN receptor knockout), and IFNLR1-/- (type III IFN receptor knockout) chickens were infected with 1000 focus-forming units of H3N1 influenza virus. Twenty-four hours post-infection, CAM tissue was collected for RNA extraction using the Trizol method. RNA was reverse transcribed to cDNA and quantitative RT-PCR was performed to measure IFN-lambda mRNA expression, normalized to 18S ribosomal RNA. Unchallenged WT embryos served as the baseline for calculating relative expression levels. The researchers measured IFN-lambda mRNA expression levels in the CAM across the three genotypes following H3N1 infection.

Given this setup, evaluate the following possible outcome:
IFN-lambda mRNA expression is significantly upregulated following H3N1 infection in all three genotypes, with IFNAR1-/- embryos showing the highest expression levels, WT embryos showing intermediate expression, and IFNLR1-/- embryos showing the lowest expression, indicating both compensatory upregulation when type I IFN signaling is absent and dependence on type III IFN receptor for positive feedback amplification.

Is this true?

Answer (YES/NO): NO